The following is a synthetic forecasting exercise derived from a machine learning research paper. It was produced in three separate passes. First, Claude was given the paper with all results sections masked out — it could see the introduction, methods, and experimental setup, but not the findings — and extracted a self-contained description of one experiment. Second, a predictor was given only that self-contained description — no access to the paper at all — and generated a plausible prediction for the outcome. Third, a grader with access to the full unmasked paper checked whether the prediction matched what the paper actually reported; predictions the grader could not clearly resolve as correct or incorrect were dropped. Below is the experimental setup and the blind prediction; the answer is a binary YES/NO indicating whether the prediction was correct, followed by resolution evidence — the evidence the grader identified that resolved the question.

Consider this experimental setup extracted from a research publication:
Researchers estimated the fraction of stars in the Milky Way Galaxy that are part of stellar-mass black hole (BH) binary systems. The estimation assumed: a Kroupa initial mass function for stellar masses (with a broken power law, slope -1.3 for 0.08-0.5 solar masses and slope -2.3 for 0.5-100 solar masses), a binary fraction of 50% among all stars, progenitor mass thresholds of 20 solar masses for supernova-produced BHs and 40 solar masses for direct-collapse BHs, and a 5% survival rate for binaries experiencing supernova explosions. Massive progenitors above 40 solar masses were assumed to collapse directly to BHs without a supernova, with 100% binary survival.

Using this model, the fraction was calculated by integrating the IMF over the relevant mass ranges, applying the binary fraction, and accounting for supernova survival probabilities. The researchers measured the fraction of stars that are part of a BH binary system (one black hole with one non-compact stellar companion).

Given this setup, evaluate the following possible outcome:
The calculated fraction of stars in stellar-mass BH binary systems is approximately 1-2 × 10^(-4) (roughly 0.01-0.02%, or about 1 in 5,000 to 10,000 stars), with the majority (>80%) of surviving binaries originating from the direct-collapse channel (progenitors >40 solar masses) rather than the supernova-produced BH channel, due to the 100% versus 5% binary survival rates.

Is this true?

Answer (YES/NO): NO